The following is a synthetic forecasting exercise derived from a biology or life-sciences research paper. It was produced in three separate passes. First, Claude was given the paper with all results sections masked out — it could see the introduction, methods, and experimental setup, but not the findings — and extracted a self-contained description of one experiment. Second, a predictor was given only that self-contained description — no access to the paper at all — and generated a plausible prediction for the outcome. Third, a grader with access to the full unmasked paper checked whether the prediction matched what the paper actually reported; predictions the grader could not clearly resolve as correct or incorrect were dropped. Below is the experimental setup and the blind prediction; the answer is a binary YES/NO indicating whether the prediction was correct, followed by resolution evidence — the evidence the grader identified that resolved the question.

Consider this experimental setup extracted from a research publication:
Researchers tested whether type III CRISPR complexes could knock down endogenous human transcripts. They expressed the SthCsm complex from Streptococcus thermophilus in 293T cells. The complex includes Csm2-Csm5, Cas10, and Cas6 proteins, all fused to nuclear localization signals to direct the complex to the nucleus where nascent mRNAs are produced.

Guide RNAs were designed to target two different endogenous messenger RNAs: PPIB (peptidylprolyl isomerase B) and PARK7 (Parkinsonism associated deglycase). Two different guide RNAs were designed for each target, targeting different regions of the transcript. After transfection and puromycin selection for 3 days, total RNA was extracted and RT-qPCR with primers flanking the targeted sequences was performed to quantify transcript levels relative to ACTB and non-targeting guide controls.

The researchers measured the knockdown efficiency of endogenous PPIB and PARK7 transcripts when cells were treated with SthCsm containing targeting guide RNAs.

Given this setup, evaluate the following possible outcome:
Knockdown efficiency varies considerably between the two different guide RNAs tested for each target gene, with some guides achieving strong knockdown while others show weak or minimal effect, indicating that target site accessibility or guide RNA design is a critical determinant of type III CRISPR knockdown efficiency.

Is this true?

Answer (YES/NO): NO